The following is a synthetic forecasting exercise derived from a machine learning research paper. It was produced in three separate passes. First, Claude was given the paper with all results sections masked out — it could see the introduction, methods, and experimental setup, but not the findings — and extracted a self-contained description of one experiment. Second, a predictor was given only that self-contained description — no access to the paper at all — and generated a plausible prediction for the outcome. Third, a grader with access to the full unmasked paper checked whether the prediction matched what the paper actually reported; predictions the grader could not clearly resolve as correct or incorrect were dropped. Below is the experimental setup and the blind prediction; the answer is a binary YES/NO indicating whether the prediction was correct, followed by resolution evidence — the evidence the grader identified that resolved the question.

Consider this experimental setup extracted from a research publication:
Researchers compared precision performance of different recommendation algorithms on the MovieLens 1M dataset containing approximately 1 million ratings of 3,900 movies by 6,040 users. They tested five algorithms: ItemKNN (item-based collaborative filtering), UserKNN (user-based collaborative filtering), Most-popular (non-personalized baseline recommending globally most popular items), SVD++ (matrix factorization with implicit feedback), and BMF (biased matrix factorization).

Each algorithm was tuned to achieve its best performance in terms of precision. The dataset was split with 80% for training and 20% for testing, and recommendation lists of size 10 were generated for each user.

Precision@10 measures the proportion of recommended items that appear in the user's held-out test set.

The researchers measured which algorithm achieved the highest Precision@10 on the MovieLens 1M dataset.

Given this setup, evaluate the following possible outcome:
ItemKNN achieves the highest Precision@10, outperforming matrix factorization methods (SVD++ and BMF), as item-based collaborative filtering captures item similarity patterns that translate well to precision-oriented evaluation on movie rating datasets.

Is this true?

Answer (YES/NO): YES